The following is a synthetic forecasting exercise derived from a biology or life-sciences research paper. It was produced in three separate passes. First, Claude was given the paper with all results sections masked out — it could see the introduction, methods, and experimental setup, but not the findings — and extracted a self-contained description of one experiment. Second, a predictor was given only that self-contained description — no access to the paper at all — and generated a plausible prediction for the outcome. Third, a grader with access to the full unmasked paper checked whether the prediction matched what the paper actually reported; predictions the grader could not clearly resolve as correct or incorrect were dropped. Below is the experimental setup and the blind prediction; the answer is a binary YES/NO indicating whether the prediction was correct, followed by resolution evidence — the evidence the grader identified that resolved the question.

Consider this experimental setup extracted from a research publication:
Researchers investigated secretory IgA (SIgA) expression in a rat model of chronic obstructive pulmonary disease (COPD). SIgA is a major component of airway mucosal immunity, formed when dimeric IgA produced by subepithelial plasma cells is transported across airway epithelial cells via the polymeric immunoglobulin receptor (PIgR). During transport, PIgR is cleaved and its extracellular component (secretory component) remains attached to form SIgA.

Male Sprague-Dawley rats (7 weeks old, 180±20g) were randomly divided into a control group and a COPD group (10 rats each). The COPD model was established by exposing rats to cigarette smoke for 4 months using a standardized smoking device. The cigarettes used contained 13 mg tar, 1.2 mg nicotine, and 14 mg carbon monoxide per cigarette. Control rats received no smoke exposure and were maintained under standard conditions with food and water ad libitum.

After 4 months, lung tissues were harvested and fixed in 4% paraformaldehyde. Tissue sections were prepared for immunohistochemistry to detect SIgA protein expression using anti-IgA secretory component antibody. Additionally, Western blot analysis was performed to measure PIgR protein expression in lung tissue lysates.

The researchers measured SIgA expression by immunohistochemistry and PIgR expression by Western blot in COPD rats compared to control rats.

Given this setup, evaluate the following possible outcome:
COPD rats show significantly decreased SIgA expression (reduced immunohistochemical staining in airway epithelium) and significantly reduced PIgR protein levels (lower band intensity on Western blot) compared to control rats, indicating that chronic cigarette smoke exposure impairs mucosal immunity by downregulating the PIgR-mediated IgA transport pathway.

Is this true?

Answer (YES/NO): YES